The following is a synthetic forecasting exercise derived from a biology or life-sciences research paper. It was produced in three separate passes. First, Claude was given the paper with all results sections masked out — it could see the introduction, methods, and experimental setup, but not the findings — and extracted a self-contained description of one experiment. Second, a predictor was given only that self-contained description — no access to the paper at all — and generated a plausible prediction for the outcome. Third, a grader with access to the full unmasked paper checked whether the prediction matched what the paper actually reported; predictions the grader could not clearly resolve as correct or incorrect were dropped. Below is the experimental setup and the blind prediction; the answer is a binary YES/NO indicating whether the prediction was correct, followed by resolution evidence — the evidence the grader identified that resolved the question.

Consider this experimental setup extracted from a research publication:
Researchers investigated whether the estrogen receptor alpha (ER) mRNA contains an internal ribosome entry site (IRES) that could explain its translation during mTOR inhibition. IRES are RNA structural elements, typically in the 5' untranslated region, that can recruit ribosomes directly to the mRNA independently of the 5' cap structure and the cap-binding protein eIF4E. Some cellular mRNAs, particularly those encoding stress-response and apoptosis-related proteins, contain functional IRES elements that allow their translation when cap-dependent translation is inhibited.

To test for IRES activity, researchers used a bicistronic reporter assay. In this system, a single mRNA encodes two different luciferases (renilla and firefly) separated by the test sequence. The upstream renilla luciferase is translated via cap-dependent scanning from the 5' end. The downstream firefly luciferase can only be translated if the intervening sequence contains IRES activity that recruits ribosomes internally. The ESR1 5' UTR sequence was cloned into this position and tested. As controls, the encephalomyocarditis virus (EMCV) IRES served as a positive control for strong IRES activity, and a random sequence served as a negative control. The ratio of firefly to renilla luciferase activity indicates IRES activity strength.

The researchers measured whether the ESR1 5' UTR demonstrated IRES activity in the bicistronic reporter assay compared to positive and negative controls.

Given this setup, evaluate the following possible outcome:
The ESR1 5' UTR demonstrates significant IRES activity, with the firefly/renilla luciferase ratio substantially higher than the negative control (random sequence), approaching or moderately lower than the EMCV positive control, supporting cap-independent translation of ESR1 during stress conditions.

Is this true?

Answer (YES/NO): NO